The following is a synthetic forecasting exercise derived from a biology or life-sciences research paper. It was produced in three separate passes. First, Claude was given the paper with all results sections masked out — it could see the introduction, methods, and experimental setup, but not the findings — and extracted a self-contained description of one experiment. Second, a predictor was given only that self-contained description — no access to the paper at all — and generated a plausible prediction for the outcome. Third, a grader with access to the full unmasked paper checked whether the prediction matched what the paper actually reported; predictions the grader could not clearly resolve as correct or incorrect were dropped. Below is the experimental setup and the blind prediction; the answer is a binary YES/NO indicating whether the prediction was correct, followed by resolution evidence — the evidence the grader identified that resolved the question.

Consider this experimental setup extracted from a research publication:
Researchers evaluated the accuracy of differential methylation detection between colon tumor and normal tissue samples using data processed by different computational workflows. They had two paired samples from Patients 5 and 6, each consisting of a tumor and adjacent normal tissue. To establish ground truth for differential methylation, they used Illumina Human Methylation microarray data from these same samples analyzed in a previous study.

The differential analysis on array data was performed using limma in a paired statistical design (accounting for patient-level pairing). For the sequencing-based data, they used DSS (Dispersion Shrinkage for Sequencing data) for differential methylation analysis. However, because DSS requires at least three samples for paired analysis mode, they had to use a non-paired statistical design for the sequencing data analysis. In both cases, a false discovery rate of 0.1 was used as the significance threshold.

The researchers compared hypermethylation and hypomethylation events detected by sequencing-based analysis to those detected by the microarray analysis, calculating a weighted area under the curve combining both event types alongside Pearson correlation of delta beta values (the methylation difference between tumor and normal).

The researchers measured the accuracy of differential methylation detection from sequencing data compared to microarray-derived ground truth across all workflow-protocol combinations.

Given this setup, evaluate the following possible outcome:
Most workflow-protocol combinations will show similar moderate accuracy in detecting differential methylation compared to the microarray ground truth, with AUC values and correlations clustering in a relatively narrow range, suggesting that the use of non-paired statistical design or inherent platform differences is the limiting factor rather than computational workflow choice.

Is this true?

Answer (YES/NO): NO